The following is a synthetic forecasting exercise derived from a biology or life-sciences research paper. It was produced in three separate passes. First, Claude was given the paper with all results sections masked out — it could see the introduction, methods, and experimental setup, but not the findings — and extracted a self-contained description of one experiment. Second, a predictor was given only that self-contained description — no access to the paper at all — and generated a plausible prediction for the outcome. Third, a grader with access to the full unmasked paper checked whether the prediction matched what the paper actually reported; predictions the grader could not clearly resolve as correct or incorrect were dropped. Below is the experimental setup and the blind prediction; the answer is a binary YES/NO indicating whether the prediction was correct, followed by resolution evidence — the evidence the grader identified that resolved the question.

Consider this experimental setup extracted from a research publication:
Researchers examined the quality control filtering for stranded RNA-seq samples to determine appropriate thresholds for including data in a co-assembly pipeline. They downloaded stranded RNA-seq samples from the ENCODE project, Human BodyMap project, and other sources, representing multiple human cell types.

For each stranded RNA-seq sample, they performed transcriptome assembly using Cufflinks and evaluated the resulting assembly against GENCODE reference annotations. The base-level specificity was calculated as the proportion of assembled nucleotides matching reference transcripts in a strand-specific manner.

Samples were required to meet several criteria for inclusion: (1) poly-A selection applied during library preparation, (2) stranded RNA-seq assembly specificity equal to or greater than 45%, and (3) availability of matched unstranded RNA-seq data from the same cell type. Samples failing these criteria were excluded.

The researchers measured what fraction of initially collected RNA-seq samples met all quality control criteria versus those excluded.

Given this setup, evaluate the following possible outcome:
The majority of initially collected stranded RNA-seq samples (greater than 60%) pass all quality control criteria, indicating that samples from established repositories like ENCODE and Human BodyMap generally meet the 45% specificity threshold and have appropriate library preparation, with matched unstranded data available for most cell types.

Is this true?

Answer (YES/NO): YES